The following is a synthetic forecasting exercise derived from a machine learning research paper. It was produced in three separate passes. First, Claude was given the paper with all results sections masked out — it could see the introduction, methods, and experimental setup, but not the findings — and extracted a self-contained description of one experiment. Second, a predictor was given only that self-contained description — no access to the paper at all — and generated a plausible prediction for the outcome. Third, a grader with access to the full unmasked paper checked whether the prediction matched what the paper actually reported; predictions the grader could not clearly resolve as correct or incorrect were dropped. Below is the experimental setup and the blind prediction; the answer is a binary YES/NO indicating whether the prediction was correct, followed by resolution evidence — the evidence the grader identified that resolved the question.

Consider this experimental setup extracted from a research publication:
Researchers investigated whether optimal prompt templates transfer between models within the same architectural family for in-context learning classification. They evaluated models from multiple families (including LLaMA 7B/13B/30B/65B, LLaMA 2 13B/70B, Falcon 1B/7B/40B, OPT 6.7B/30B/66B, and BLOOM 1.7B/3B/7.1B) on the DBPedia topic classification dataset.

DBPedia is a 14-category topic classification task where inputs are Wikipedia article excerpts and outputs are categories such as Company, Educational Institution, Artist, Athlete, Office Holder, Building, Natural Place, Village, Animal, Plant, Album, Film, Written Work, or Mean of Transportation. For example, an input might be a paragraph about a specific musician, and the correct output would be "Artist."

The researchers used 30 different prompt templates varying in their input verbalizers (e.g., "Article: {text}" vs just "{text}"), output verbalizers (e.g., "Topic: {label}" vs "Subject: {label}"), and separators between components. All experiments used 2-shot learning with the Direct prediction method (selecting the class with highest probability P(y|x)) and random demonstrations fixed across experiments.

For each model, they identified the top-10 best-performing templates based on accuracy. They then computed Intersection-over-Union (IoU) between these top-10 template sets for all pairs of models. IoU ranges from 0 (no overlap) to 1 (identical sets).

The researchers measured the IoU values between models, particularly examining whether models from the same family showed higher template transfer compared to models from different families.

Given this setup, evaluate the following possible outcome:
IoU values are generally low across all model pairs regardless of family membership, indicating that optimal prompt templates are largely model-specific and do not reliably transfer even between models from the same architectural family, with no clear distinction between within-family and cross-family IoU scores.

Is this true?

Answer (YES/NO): YES